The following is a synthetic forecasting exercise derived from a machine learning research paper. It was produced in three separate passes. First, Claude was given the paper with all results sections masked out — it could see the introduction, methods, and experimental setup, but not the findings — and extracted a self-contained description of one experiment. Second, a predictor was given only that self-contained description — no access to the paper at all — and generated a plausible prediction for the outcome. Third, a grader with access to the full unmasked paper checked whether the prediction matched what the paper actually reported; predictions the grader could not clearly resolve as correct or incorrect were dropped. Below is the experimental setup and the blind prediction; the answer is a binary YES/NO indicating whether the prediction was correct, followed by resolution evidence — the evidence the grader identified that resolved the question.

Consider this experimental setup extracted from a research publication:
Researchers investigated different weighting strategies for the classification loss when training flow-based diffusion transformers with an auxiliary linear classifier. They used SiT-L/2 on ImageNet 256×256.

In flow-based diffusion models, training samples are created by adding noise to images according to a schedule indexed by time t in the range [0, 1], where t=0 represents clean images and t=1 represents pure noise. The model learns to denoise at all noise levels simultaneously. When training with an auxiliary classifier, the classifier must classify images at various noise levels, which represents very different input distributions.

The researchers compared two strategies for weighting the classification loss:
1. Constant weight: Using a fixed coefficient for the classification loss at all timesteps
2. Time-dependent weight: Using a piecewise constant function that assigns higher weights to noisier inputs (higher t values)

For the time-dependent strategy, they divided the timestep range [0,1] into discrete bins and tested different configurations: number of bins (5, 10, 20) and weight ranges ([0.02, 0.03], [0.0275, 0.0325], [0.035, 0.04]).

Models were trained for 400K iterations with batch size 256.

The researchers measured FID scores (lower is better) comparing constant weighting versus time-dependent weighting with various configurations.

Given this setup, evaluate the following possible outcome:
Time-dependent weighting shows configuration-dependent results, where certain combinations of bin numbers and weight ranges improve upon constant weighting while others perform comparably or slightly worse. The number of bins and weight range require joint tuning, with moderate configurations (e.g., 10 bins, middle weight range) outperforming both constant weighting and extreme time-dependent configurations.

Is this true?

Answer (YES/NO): NO